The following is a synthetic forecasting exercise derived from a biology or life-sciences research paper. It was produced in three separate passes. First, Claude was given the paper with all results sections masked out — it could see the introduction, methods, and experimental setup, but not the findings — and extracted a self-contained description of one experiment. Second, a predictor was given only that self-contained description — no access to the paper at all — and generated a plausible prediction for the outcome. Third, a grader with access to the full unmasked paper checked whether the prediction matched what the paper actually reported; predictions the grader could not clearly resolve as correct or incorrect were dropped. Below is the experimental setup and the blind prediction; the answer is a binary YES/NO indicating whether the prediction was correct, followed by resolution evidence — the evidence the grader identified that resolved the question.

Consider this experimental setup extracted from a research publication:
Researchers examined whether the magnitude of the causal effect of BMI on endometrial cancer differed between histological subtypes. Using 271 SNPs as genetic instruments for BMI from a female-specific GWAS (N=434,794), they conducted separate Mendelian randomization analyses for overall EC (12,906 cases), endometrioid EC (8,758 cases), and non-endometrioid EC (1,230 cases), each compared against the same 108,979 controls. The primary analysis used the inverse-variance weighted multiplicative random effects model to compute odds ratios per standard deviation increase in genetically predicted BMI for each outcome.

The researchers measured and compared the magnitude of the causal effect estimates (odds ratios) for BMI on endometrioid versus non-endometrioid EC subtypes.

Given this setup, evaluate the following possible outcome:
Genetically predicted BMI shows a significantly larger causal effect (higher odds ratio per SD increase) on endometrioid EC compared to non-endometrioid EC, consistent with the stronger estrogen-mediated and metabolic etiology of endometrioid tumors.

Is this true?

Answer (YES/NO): NO